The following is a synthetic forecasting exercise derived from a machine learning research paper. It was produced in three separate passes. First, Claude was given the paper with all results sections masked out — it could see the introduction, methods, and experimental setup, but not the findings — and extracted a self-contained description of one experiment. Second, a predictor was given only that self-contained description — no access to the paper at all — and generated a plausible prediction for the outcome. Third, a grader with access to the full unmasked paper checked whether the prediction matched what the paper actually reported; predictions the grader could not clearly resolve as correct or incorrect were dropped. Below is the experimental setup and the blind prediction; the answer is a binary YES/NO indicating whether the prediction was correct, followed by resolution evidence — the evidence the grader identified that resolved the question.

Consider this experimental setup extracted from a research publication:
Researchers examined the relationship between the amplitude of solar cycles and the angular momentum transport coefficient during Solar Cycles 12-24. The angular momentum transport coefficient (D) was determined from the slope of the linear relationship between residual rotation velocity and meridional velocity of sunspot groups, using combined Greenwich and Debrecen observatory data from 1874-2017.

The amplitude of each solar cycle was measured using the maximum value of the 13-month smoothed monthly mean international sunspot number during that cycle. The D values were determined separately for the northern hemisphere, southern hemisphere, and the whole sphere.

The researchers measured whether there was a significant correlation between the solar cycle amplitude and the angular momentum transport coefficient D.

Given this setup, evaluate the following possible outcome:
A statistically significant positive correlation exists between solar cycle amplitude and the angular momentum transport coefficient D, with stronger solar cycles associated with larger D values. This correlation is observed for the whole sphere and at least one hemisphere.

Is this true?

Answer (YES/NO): NO